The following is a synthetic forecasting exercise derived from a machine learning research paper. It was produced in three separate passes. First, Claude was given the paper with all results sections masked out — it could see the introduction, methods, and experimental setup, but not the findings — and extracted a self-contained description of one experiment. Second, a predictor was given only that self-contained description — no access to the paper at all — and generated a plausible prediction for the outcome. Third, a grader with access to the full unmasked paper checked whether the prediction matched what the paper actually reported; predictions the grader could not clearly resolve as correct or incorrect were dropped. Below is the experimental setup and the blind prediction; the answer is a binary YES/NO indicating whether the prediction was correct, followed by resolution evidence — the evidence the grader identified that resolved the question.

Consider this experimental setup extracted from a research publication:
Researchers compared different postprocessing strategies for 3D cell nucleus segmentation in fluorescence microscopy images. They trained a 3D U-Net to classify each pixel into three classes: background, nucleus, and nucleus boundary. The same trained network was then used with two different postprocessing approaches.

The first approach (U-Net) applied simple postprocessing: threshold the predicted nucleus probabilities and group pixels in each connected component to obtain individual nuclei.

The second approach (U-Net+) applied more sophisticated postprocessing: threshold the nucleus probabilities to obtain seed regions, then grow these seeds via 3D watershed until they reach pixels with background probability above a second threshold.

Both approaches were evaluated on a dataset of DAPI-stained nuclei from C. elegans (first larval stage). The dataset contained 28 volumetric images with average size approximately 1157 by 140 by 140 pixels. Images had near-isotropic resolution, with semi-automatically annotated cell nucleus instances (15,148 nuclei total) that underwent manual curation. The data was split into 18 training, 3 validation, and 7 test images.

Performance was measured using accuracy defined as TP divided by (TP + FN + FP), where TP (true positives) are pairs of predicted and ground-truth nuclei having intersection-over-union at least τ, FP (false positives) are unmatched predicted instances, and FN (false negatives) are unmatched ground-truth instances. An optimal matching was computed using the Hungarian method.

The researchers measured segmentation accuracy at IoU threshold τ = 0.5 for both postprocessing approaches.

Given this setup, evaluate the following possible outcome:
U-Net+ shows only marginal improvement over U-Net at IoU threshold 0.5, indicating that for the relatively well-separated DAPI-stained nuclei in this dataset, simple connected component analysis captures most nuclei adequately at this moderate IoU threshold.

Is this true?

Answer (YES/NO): NO